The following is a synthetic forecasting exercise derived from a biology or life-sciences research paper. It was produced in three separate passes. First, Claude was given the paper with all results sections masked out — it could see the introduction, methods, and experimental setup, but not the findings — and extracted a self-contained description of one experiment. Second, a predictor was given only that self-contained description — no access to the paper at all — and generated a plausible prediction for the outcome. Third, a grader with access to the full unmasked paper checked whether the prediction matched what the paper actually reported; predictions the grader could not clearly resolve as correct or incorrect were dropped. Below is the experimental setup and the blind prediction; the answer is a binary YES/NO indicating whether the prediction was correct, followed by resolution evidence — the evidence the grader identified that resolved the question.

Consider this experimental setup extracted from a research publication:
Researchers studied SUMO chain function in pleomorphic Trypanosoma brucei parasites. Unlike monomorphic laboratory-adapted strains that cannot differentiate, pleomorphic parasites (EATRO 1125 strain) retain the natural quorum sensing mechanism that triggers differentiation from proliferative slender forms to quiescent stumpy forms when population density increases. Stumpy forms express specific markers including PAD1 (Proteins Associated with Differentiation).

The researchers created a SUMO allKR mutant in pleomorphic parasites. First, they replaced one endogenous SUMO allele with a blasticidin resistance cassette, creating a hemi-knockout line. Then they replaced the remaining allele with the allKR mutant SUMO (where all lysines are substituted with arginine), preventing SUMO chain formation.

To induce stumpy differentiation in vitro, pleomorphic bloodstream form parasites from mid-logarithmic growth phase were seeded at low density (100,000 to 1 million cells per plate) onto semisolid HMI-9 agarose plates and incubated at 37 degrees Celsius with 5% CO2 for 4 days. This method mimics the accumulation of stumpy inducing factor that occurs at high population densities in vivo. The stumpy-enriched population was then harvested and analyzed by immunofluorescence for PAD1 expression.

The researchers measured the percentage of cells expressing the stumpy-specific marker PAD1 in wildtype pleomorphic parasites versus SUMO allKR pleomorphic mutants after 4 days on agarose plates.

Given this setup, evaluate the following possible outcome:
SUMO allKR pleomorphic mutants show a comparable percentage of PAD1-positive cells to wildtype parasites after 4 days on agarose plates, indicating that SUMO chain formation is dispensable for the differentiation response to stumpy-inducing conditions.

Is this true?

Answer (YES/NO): NO